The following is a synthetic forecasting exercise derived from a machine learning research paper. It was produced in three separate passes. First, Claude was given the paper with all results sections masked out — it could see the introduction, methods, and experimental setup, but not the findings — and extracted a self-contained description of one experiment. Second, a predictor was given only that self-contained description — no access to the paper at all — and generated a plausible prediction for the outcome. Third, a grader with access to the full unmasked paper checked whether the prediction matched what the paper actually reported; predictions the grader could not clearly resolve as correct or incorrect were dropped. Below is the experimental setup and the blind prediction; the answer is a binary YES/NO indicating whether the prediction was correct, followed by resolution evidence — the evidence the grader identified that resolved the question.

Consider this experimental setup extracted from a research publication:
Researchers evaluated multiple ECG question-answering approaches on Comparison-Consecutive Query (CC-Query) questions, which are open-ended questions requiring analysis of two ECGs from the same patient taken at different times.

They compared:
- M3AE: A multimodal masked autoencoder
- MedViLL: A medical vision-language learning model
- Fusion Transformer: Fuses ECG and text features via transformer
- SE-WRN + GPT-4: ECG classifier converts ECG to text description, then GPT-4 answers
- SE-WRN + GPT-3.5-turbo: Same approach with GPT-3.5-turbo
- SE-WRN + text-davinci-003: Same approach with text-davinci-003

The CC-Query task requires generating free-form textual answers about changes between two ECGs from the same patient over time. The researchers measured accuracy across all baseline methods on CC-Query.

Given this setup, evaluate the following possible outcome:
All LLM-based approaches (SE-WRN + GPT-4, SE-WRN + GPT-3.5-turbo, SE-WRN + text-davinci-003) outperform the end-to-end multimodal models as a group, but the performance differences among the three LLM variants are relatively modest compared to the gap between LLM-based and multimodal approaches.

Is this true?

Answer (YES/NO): NO